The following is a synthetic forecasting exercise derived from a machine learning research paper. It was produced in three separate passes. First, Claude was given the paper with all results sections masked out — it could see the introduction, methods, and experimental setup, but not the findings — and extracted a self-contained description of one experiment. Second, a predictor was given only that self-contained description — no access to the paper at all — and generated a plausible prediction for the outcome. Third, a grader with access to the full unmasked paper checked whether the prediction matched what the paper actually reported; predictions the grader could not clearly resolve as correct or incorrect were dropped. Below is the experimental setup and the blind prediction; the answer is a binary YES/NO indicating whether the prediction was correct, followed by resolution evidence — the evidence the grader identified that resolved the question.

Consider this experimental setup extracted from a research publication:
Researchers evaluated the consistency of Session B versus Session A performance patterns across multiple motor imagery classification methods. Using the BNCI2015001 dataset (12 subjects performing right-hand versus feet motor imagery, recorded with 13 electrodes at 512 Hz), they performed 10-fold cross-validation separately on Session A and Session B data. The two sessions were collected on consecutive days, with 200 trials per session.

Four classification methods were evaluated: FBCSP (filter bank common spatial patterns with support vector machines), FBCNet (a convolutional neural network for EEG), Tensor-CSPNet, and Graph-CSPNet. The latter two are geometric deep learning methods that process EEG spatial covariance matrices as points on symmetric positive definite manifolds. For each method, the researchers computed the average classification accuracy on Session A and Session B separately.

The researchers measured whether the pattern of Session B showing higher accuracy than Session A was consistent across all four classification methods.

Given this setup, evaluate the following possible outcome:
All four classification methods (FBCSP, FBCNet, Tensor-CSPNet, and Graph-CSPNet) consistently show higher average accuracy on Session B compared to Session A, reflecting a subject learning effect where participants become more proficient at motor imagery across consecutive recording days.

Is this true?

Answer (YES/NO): YES